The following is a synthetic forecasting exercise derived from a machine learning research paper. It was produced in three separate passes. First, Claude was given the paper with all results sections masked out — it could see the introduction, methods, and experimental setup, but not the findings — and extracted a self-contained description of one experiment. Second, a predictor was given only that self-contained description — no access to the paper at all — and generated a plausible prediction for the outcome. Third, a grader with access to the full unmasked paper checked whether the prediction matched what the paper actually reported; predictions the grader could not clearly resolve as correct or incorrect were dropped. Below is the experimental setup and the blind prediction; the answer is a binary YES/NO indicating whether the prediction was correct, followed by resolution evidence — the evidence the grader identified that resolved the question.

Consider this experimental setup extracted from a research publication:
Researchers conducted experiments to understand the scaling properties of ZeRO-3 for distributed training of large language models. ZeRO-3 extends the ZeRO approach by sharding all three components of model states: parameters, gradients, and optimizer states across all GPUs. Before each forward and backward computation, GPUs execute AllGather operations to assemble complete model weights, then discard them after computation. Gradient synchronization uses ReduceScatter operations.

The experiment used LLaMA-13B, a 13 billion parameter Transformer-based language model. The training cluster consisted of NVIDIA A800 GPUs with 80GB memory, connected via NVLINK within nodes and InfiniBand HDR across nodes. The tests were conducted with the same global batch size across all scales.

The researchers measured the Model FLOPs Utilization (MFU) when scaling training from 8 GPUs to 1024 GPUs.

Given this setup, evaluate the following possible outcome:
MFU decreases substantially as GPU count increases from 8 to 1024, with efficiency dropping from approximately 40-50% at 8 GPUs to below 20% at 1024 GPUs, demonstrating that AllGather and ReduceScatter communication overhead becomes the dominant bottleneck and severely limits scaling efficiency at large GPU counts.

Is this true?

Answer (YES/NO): YES